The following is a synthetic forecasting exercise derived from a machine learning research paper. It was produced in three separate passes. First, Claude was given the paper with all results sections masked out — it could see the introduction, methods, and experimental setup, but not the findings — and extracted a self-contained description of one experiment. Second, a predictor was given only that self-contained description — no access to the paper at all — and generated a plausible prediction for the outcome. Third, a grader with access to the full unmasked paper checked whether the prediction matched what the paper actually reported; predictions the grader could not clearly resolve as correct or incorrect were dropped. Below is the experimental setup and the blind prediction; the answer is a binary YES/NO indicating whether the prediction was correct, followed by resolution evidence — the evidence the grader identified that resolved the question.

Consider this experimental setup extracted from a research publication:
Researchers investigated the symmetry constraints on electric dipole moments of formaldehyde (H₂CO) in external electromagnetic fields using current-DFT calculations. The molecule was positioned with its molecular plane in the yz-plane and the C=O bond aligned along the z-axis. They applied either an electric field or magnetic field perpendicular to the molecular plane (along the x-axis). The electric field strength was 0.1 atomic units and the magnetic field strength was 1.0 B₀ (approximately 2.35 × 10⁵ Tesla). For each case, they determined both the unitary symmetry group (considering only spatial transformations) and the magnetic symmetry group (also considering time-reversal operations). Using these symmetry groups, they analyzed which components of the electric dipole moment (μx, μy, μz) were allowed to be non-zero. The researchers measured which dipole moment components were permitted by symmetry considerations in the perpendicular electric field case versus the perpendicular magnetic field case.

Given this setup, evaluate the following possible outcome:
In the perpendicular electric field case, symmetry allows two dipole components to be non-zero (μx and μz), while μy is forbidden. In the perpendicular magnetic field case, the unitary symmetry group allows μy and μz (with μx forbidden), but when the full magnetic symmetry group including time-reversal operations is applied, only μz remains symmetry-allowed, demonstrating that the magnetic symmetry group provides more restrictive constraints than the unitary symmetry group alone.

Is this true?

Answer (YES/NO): YES